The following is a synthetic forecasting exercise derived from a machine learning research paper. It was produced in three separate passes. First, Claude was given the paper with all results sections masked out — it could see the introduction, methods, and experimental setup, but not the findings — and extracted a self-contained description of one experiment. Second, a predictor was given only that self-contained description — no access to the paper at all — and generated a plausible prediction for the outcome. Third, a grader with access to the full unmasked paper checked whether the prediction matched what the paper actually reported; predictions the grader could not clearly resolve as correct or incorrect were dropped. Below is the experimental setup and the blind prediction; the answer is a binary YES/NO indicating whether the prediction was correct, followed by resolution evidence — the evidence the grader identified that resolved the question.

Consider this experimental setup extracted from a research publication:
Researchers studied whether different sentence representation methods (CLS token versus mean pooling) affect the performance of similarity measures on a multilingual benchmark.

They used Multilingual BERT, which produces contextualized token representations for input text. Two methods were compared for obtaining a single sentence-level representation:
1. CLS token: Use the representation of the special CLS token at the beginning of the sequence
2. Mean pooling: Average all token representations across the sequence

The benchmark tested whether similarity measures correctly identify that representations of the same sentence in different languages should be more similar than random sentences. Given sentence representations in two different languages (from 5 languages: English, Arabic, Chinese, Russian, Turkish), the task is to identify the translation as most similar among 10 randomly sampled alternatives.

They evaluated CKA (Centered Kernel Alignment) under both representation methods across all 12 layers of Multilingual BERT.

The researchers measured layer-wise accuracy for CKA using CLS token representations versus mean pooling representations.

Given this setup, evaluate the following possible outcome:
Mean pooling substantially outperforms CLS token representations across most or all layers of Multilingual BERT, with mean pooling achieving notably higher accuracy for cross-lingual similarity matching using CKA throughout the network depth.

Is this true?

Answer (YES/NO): YES